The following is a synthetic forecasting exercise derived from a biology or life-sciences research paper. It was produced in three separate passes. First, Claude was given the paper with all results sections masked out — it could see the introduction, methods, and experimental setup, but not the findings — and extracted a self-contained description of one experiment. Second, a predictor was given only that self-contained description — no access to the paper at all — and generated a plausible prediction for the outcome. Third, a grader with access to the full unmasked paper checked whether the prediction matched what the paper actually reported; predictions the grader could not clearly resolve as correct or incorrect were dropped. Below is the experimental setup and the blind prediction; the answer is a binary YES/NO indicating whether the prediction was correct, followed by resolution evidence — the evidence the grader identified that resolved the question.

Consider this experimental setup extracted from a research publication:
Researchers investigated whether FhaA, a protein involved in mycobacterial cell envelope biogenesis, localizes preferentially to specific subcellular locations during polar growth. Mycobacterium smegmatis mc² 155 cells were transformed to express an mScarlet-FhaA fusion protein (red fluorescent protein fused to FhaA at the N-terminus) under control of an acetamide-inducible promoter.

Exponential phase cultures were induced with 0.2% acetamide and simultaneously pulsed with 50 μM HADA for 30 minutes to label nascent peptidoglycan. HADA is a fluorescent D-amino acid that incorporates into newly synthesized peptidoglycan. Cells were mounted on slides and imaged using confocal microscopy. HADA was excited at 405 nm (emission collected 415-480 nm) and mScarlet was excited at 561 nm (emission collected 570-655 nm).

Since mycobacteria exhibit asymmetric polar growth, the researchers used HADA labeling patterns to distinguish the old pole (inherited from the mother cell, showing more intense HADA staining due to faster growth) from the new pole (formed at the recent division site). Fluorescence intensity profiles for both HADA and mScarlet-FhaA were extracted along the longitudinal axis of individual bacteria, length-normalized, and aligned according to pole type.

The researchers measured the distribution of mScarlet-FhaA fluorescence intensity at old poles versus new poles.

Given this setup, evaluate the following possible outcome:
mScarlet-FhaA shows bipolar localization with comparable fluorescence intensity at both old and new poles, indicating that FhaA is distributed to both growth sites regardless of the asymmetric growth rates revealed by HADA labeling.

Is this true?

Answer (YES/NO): NO